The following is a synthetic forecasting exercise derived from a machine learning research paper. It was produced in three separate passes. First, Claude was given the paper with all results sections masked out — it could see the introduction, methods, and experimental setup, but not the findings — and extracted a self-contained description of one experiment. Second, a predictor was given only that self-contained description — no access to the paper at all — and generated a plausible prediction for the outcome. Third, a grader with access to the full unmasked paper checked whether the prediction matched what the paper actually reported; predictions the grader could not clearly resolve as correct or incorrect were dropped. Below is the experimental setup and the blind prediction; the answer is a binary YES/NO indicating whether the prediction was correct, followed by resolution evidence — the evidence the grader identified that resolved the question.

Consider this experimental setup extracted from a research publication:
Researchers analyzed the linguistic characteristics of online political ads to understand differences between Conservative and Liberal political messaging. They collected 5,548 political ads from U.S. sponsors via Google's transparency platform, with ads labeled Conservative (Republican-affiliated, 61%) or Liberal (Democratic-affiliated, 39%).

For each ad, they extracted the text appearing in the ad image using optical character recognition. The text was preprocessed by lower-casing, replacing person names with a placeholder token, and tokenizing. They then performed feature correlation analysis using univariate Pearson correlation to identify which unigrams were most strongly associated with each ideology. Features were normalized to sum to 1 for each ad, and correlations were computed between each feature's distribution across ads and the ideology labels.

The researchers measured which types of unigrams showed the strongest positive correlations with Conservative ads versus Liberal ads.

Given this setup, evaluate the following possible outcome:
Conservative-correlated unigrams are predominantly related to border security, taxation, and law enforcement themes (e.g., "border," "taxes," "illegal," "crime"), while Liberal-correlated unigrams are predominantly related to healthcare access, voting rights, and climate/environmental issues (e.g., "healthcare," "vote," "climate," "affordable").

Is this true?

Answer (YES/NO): NO